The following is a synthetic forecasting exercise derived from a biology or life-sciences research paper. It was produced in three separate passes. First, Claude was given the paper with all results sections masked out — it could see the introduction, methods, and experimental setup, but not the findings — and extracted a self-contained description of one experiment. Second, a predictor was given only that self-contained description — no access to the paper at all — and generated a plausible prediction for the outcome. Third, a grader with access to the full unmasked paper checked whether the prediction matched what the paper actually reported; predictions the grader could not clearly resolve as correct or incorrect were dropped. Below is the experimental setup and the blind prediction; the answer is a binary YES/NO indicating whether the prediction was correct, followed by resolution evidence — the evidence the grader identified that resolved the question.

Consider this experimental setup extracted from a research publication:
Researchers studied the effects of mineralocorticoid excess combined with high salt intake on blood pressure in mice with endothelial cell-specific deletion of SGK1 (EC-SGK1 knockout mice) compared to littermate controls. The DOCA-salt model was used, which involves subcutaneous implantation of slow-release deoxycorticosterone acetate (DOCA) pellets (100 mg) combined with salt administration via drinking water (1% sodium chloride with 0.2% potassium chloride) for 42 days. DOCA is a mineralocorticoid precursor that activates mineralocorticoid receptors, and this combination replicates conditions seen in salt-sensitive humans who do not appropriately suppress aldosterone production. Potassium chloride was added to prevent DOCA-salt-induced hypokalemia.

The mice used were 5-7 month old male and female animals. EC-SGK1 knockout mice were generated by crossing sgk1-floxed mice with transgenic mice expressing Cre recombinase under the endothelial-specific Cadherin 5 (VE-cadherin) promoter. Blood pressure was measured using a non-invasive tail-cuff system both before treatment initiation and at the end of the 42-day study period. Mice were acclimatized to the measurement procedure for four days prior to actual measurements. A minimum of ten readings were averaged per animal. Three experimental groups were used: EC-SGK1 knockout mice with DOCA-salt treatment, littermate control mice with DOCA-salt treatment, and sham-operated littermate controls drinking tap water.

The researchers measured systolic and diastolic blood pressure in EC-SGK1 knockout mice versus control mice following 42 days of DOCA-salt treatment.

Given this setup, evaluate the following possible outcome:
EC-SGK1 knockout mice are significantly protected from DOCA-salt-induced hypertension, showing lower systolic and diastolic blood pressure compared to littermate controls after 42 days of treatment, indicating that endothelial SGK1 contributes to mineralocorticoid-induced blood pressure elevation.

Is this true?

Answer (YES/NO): YES